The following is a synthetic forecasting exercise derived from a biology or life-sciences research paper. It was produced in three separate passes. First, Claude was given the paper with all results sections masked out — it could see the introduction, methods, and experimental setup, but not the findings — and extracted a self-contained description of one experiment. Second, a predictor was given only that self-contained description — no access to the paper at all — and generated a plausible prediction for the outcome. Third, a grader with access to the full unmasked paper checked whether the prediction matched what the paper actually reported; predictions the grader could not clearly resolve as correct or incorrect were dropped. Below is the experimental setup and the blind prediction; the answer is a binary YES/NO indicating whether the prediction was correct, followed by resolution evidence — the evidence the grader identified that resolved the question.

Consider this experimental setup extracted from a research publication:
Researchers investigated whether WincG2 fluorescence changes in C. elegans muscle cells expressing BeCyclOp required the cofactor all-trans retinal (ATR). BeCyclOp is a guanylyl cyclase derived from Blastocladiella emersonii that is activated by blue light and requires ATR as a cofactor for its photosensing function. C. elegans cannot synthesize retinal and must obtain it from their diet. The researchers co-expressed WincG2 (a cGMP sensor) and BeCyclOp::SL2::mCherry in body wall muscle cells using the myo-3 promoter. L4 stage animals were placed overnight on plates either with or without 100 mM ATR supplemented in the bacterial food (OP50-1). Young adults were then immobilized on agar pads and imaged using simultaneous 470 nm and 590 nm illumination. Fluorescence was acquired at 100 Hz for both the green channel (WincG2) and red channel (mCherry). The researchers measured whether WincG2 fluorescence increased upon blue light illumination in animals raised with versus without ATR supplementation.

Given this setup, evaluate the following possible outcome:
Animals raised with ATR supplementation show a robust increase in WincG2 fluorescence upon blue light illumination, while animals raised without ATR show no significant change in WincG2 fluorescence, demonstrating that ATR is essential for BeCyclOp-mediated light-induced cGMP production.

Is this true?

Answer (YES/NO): NO